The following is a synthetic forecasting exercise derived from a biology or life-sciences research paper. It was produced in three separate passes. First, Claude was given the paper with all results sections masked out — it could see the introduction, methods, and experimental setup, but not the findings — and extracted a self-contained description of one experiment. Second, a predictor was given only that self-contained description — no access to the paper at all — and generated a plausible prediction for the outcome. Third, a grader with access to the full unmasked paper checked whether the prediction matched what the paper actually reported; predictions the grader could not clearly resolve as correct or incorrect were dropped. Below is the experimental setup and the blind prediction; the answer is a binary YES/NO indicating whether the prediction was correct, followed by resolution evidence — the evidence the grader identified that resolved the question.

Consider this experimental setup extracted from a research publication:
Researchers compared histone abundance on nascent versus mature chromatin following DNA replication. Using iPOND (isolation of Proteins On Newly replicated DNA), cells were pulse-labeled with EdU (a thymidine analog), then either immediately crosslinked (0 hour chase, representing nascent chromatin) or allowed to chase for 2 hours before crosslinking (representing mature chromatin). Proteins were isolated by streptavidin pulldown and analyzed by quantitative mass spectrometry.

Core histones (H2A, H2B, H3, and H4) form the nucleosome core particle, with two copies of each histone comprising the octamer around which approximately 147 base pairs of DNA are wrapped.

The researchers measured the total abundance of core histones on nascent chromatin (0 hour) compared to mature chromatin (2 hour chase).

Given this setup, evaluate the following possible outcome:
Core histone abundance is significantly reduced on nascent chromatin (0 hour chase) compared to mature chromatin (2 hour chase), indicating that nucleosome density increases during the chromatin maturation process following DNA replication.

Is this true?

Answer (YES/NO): YES